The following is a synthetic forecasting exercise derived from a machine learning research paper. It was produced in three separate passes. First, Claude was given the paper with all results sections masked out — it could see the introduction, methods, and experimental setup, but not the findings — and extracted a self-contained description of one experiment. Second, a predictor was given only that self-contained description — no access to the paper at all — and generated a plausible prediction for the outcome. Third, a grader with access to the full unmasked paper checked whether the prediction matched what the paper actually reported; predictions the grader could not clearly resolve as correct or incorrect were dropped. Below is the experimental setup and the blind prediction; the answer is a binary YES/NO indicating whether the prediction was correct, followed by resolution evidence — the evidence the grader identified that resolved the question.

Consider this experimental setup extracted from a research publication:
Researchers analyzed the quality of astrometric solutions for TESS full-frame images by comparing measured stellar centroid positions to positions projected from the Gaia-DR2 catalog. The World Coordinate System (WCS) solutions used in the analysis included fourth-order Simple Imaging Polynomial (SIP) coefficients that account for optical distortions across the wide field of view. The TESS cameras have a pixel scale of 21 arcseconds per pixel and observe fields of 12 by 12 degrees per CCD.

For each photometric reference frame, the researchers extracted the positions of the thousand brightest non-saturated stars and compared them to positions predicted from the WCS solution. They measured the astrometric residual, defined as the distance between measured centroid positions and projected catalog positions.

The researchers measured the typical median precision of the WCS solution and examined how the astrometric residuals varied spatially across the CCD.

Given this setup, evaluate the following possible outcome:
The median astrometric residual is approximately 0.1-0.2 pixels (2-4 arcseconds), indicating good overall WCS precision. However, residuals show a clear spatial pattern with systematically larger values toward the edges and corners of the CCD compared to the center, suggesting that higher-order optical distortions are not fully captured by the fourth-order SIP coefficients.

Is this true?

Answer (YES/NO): NO